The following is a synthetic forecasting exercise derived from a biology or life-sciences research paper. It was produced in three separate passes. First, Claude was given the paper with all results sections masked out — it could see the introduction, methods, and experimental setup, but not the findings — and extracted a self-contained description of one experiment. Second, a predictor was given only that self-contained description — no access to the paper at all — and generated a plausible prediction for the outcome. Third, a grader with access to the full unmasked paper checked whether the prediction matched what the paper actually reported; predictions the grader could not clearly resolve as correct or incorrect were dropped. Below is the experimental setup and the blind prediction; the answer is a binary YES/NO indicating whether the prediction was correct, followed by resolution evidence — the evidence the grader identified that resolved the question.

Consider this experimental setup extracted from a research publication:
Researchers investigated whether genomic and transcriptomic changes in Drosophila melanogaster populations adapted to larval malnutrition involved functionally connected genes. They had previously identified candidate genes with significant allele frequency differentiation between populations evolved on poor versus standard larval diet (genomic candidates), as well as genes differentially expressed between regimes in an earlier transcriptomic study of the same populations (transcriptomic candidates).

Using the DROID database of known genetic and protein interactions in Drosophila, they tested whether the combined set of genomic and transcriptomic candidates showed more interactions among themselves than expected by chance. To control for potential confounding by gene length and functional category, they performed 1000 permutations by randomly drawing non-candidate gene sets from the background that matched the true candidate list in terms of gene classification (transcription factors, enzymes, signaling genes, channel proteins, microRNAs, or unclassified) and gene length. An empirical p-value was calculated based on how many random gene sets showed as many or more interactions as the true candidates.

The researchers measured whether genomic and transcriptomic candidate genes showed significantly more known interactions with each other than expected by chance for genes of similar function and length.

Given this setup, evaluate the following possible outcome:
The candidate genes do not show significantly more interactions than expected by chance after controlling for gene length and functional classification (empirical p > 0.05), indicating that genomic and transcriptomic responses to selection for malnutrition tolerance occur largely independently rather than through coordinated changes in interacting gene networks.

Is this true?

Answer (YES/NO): NO